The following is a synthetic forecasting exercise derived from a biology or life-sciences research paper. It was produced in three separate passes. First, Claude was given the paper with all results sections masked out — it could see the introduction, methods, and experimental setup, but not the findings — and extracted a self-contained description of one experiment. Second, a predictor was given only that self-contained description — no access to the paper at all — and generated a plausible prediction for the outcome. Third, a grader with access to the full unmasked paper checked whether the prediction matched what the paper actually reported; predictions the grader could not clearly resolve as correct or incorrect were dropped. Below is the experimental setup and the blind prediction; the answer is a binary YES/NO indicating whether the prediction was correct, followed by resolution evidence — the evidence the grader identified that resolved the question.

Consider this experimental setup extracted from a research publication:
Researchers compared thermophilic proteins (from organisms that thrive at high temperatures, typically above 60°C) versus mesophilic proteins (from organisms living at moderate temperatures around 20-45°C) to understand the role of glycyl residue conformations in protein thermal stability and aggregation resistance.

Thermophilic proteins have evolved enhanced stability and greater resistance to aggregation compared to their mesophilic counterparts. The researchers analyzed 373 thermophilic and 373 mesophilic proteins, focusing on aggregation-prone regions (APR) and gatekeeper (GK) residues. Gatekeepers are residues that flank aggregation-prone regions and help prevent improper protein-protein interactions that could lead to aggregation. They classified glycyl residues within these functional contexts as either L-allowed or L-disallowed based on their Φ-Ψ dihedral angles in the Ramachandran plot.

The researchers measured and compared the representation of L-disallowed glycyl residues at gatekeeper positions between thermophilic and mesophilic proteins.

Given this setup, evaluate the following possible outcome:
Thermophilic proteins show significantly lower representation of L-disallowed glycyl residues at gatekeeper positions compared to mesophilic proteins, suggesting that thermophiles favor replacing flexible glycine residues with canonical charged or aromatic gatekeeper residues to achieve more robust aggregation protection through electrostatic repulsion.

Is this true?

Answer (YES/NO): NO